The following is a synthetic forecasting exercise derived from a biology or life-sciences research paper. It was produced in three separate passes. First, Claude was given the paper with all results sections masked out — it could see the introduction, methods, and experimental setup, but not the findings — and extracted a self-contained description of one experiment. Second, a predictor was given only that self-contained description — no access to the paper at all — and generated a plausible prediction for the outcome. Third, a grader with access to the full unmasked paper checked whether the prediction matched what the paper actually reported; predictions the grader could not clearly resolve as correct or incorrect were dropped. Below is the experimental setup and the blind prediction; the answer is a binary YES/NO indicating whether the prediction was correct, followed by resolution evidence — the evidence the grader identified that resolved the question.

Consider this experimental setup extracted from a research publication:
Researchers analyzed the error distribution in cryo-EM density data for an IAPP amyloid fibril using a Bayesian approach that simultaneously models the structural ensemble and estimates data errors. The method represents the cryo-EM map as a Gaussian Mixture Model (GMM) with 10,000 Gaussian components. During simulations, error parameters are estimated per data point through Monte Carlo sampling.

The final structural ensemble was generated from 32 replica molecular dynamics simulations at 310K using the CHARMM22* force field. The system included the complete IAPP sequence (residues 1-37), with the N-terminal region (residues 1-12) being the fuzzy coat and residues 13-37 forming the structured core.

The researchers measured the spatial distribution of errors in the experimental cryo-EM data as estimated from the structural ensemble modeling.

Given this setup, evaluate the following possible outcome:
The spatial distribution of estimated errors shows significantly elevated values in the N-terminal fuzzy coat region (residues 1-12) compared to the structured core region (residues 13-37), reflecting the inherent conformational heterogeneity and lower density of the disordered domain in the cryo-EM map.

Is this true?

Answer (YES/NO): NO